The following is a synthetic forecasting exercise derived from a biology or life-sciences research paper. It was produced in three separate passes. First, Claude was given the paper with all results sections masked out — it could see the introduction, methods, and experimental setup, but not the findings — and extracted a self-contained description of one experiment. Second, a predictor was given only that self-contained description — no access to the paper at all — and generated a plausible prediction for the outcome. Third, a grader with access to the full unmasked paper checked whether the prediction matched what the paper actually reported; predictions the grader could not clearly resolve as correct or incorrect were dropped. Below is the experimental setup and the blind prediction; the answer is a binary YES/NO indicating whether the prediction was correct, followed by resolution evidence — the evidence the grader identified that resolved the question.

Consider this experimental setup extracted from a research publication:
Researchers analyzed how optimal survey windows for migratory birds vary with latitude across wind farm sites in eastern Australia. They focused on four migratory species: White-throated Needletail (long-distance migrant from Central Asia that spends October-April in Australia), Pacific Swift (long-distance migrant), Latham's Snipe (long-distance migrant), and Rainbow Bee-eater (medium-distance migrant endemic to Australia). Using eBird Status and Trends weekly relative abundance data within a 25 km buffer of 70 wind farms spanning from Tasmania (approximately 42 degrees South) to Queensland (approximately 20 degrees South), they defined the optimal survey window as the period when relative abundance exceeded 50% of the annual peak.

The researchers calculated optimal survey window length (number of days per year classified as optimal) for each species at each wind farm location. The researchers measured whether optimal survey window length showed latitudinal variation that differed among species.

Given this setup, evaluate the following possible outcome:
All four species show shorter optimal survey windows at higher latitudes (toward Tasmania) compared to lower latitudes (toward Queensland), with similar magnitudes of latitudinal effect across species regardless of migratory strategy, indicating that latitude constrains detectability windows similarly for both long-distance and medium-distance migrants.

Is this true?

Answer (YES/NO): NO